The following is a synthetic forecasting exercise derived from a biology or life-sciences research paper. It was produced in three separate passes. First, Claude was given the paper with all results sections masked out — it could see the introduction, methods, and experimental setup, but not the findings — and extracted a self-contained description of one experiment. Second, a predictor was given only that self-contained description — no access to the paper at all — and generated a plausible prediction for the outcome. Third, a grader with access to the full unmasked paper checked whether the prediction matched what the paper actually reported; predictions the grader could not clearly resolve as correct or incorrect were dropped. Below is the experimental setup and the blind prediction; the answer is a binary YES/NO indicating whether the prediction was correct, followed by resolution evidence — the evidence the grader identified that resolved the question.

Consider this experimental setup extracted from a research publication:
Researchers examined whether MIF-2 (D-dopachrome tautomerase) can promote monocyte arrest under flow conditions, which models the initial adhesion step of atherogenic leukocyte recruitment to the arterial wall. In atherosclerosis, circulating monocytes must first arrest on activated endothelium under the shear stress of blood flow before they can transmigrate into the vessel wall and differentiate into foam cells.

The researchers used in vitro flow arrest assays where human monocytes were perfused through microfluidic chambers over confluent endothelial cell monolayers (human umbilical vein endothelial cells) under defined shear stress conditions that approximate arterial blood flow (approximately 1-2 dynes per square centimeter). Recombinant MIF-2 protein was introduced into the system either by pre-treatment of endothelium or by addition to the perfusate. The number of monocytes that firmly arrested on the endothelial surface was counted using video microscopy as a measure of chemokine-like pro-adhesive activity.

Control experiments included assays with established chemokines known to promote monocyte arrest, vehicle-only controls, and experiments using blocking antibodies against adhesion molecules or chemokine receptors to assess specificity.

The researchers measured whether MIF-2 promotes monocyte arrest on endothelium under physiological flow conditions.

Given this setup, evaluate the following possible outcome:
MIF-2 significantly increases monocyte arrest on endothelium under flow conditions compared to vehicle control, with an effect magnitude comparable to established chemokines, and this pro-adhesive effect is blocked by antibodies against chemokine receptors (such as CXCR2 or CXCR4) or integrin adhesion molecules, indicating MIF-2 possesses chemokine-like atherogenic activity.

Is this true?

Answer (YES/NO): NO